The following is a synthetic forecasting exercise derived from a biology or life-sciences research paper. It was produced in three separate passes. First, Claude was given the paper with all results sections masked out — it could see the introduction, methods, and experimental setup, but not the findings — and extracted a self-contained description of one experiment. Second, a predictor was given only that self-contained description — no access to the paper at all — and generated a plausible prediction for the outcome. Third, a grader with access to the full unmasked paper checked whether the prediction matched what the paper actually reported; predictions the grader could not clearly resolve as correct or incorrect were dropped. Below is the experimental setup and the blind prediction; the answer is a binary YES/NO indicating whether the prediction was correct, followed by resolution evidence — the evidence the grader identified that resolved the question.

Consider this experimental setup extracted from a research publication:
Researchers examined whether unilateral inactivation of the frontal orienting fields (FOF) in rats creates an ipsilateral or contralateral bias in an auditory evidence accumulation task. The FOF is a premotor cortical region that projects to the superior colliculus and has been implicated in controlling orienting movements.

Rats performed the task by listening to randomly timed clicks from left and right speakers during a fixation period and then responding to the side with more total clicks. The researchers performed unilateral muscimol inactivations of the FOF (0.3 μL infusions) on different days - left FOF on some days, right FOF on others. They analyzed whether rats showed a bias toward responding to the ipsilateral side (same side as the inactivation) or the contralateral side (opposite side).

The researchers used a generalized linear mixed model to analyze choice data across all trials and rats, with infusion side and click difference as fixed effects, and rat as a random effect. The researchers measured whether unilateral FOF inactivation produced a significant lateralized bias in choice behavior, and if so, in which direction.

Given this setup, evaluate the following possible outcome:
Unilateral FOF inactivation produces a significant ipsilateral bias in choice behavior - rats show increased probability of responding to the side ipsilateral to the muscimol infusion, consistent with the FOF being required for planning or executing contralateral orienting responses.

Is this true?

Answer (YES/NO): YES